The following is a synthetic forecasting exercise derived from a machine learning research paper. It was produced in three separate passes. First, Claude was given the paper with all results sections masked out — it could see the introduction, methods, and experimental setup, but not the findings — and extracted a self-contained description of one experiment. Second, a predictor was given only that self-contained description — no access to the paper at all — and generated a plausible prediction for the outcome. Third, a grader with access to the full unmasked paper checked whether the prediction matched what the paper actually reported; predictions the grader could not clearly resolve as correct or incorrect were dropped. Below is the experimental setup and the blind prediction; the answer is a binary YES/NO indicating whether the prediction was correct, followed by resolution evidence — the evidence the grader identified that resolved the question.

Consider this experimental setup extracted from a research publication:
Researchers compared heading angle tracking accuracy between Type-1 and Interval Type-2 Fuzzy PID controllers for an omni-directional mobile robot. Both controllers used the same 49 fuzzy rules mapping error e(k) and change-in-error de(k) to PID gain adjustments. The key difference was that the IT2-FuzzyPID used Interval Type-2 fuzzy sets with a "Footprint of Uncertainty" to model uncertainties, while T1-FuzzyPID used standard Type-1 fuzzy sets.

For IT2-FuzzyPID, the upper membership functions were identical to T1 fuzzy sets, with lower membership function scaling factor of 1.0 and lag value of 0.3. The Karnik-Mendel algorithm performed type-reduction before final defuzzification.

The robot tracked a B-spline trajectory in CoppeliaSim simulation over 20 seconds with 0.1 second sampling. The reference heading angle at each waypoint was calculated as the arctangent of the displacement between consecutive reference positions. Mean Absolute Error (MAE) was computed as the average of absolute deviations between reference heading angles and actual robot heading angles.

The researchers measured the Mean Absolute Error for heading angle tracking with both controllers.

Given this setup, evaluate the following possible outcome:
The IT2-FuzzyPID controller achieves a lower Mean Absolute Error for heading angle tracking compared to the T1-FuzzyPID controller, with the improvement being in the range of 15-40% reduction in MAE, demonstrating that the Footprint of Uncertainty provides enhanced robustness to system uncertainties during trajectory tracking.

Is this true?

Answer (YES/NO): NO